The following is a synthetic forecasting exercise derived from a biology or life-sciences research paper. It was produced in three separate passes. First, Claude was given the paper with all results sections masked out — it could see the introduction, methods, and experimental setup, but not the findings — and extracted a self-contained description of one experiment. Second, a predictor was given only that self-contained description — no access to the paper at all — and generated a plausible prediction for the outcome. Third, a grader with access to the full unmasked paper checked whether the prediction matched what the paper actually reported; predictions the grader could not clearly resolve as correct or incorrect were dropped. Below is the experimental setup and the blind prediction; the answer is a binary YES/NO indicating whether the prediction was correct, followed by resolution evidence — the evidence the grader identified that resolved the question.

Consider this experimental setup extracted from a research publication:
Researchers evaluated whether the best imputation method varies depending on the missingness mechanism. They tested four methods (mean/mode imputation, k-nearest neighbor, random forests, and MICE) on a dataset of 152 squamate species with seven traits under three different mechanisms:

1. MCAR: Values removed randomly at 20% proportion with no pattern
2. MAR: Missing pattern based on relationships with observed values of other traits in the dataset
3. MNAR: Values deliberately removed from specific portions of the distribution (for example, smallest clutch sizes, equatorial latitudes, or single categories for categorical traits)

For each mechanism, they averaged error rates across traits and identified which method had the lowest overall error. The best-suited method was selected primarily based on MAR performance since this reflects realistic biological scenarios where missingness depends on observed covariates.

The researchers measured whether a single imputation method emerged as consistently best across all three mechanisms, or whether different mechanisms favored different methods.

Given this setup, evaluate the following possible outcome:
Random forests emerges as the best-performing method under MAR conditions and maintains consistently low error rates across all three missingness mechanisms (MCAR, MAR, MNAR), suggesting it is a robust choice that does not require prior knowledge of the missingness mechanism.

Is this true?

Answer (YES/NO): NO